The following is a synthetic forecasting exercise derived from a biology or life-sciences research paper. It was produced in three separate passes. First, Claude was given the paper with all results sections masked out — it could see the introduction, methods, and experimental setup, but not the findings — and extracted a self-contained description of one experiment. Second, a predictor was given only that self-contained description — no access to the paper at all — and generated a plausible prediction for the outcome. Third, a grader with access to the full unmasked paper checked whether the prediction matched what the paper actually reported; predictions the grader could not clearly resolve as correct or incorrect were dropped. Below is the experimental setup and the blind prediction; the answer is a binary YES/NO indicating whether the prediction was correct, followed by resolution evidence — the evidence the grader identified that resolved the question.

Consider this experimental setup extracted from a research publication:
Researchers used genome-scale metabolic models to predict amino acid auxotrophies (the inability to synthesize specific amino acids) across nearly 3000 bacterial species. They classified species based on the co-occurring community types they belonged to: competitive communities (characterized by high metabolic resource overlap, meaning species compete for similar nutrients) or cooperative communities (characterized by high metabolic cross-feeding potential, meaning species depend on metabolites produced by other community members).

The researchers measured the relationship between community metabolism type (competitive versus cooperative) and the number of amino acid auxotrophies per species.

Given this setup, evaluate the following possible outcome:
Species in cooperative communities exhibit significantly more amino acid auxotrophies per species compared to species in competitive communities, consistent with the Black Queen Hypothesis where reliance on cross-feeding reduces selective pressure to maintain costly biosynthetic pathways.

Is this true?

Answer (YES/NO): YES